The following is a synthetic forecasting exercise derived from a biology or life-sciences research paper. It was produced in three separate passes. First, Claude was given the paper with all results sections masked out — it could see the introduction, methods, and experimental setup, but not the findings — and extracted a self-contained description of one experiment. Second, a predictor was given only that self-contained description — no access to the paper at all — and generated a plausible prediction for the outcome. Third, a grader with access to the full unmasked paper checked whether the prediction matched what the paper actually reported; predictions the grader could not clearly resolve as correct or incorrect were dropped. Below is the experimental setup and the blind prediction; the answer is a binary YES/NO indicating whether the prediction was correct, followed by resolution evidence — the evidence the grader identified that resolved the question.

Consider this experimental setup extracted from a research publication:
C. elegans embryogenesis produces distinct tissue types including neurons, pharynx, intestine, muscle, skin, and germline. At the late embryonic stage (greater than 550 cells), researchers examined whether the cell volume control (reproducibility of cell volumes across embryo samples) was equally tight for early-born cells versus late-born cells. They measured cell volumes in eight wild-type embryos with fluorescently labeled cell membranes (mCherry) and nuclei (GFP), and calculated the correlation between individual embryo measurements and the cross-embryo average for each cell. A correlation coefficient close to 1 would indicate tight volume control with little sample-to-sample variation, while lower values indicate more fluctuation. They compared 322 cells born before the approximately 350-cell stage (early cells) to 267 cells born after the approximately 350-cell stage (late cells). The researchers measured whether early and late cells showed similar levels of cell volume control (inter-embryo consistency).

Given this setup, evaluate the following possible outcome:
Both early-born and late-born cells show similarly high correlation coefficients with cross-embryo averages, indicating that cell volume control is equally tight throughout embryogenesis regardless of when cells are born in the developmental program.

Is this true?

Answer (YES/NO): NO